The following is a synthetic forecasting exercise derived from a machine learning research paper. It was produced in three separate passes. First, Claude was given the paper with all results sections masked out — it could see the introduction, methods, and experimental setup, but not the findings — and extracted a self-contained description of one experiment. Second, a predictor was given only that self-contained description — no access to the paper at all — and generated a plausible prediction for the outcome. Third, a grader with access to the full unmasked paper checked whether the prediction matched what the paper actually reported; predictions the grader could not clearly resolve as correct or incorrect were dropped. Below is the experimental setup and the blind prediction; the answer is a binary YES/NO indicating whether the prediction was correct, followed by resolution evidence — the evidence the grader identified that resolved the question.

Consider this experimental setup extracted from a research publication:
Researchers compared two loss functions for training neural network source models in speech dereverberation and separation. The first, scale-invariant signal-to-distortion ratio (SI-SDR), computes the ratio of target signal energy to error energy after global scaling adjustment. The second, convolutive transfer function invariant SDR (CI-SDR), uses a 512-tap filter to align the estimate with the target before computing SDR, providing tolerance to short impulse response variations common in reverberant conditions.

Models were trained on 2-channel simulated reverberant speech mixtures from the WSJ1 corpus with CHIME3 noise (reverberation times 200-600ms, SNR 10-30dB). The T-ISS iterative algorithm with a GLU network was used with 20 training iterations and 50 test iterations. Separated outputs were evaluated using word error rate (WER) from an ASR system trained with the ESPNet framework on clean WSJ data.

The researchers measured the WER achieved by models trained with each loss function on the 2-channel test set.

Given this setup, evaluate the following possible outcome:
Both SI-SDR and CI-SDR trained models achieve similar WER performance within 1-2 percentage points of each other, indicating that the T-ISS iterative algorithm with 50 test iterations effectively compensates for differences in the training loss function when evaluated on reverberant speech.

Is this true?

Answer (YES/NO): NO